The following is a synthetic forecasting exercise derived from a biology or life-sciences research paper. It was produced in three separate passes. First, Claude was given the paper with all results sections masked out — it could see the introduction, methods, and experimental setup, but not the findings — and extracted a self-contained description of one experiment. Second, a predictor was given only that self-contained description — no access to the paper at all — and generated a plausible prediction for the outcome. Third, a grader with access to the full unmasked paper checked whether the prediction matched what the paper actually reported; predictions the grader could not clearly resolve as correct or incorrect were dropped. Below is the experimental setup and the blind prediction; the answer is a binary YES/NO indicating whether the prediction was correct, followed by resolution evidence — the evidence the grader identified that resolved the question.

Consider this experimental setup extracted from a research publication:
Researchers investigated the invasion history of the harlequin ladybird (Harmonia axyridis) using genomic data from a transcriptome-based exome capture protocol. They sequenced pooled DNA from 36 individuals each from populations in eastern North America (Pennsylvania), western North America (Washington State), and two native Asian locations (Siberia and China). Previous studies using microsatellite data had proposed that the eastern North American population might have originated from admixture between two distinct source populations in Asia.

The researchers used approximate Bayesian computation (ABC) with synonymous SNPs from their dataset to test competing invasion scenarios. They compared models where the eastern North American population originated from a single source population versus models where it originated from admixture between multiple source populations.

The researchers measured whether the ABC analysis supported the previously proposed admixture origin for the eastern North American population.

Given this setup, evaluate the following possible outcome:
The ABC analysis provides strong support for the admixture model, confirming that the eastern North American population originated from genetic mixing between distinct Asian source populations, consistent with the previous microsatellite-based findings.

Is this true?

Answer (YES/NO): NO